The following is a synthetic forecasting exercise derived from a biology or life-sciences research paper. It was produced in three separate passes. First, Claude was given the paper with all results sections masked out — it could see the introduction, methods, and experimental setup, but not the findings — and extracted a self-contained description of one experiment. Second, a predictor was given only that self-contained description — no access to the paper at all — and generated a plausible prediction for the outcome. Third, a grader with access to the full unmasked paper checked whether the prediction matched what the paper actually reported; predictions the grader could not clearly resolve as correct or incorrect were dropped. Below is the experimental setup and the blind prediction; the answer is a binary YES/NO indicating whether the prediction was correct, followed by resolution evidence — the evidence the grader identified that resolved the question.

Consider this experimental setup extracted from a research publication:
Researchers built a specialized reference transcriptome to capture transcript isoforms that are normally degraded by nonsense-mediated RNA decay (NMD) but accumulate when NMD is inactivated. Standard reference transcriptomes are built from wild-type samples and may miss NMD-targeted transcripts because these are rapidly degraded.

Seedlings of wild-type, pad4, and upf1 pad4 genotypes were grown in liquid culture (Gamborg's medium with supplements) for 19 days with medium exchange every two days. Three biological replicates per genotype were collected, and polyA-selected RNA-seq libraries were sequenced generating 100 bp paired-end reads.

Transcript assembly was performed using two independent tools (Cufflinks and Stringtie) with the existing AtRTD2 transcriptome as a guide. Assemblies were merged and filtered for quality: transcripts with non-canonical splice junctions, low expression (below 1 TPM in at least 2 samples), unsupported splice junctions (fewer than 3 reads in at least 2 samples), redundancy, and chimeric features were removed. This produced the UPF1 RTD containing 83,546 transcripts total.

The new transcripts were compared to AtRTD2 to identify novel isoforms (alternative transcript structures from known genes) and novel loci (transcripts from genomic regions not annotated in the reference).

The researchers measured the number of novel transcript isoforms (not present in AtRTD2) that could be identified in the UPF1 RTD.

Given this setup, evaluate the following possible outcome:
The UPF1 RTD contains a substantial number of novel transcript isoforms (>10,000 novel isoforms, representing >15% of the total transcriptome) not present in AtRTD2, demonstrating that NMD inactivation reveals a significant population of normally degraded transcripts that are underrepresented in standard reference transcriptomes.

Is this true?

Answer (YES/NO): NO